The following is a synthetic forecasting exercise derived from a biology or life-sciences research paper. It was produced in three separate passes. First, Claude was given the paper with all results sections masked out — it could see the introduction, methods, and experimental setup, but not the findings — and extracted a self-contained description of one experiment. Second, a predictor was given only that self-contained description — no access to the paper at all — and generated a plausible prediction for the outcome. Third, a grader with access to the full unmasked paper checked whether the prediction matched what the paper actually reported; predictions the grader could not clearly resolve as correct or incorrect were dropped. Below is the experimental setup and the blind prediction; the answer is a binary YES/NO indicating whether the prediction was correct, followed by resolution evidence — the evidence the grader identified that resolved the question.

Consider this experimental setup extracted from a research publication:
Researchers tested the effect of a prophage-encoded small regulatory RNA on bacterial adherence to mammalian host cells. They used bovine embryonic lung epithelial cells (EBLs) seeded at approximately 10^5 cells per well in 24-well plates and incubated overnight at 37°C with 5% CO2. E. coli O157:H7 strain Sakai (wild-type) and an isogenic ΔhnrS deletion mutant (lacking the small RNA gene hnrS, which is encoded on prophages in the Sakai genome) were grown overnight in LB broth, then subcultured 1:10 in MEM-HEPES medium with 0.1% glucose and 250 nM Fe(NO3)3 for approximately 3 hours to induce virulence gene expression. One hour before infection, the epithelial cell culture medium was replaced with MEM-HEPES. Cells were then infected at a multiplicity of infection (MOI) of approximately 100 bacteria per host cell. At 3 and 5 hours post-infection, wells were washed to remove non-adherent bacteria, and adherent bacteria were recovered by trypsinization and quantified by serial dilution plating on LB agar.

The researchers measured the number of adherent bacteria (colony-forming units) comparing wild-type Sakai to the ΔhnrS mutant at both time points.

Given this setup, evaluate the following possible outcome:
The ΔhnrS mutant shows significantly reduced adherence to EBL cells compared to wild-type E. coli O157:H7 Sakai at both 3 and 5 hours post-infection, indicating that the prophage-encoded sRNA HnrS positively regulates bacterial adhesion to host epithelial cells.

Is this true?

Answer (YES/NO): NO